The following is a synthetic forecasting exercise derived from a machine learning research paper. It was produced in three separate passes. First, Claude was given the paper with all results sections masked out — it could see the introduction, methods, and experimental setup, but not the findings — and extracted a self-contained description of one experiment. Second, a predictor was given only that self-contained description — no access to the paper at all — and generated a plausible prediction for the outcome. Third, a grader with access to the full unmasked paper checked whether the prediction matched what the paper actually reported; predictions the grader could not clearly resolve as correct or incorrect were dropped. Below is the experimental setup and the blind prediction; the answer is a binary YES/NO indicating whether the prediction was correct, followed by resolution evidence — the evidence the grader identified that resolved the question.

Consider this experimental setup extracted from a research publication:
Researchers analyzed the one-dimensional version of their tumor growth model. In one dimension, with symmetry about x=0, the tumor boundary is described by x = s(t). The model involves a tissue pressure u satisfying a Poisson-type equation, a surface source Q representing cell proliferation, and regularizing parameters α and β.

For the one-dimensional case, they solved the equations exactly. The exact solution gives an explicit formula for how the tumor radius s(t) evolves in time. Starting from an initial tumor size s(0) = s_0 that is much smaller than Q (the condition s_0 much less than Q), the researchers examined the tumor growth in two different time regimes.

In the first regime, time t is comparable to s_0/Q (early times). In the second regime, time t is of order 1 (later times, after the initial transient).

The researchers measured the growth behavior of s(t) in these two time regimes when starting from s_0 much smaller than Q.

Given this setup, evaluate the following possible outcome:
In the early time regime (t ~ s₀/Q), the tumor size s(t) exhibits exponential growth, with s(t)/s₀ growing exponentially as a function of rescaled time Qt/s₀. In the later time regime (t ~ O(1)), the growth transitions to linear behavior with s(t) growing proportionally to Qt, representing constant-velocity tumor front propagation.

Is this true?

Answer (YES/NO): NO